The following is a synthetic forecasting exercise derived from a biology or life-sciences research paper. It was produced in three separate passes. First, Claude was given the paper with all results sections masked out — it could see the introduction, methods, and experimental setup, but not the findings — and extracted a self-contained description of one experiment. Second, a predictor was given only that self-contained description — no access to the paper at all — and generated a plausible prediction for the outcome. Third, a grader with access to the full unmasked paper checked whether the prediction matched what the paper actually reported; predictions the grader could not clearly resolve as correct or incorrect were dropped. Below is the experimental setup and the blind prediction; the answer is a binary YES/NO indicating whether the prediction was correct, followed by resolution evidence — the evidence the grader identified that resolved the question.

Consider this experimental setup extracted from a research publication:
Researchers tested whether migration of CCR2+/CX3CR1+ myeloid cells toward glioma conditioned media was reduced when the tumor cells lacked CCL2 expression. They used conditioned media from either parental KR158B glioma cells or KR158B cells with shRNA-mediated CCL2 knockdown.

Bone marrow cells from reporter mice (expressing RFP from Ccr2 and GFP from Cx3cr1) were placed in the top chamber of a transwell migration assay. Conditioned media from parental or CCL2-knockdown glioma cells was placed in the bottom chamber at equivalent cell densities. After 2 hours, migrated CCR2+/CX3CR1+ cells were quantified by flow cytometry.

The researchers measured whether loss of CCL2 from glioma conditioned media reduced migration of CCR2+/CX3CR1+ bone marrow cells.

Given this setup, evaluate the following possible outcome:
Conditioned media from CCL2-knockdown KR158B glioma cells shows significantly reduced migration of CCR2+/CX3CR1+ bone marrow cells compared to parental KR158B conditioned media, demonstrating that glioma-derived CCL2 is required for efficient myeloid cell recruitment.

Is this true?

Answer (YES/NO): NO